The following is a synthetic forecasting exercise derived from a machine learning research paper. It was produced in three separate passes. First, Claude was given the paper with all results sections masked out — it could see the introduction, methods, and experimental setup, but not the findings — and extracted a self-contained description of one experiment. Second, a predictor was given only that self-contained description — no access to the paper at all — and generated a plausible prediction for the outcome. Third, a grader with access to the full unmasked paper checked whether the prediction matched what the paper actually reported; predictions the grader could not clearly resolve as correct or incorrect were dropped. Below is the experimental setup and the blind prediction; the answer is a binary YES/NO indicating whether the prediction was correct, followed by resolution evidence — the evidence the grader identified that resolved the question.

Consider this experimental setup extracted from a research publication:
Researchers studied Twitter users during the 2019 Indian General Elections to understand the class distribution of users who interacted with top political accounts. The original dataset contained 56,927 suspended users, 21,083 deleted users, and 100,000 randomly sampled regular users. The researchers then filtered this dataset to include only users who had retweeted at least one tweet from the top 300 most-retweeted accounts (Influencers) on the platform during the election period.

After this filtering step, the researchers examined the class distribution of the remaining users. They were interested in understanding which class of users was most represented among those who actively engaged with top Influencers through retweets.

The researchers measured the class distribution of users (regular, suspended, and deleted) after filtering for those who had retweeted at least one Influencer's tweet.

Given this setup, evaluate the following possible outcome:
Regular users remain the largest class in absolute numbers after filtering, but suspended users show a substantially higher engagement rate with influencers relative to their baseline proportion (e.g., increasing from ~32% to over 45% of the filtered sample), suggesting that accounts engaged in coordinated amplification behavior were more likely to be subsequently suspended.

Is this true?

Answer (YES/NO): NO